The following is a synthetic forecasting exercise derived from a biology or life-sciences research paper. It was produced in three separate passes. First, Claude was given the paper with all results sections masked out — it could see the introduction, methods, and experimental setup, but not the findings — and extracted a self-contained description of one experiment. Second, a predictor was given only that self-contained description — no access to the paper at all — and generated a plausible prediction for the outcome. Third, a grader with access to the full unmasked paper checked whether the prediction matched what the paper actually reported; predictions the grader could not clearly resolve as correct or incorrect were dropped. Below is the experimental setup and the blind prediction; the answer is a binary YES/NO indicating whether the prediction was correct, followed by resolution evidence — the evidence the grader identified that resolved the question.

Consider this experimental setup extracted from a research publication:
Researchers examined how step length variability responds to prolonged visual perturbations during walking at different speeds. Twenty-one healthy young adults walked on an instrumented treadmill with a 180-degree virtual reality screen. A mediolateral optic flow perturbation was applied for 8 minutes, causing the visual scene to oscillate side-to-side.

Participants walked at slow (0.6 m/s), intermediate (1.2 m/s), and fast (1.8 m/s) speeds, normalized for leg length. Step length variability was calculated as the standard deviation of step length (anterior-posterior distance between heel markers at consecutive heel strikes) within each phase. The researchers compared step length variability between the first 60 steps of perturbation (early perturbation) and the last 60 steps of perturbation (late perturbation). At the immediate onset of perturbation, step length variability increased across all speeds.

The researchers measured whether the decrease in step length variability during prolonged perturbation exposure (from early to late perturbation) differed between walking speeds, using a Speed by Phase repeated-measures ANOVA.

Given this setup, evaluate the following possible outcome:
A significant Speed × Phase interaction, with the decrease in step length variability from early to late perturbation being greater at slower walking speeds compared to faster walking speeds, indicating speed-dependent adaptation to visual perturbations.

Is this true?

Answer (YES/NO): NO